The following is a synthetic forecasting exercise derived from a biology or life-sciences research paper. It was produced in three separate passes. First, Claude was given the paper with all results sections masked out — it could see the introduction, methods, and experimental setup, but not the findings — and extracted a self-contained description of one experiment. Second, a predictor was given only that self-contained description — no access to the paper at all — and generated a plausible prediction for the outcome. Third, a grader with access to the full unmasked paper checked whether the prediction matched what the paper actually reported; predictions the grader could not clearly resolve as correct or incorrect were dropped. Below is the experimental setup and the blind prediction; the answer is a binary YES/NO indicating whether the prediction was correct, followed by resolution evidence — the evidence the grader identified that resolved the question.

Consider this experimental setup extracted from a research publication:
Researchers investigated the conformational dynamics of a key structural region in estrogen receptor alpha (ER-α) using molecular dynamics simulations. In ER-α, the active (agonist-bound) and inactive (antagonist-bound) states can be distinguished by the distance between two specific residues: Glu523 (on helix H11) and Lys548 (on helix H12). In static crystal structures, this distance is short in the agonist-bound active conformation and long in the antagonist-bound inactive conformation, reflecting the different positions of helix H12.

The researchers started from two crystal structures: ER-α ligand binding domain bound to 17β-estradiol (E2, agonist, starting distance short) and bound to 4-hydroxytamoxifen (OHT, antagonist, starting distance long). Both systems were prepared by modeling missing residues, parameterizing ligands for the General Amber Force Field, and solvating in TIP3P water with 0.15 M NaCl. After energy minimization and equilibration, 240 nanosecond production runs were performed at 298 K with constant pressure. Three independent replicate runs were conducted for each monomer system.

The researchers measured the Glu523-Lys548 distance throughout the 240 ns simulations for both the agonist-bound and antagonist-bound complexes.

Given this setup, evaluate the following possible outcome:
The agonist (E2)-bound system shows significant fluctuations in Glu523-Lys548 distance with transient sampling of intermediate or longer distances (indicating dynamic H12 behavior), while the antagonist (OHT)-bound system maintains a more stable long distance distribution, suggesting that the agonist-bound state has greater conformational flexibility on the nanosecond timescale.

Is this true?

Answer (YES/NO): NO